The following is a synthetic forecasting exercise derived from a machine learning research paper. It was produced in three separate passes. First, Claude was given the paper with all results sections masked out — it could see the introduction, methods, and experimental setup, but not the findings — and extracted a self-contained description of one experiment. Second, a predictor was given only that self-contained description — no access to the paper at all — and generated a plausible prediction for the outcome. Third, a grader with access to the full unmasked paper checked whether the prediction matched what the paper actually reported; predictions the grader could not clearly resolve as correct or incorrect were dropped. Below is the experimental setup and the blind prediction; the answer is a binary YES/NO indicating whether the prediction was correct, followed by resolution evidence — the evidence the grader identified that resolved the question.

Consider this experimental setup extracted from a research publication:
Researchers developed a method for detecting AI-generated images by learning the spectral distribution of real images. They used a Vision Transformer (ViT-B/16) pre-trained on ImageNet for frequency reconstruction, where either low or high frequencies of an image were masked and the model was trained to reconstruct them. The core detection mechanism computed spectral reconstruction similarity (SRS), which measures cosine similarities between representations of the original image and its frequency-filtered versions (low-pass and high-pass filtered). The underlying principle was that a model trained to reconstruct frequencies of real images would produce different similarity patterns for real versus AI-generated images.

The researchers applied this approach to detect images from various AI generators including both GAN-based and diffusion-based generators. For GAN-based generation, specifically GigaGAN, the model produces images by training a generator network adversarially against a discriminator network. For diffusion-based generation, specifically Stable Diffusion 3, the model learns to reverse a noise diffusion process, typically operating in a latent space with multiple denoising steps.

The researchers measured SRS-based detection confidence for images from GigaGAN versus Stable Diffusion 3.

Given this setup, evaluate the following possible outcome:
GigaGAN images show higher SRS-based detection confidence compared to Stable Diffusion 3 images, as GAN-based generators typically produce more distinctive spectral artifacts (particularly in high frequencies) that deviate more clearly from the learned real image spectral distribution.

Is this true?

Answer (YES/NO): YES